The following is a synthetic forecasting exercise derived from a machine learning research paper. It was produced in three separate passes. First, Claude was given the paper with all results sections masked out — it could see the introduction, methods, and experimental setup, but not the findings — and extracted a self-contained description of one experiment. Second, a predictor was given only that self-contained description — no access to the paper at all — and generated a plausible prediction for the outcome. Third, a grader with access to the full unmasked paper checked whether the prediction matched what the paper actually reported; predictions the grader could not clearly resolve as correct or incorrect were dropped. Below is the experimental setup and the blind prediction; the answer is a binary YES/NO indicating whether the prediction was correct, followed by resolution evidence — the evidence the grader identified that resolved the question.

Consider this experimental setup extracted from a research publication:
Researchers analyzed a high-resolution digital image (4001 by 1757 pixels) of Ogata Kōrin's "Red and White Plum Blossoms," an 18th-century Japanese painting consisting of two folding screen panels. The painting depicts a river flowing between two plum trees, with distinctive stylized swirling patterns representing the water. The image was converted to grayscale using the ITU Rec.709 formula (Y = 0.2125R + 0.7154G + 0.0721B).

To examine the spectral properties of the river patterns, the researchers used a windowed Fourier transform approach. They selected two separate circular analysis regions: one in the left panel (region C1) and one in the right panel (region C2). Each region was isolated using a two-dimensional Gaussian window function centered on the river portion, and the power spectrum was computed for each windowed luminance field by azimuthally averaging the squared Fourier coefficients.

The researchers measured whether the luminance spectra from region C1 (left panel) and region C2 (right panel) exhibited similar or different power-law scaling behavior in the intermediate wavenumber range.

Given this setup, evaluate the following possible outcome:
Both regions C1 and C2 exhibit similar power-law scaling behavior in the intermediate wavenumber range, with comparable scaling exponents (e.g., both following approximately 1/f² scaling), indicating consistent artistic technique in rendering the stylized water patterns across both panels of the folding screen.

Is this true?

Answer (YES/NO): NO